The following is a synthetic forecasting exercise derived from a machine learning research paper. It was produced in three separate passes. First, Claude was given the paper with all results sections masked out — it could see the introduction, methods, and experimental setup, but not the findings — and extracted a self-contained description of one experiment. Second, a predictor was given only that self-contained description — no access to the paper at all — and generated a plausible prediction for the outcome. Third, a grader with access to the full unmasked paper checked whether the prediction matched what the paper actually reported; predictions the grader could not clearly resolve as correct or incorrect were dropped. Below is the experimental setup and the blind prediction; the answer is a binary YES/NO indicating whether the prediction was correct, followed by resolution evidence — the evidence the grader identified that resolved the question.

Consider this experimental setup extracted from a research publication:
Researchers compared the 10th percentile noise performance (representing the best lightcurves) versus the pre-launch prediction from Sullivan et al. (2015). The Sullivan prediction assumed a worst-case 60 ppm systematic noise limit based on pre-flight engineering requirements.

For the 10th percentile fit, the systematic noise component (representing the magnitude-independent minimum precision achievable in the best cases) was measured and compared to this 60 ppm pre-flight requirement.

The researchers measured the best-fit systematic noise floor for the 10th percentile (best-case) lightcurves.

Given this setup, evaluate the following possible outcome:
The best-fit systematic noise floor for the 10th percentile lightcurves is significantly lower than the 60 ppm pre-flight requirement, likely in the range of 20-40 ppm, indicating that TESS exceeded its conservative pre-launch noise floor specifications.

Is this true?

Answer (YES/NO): YES